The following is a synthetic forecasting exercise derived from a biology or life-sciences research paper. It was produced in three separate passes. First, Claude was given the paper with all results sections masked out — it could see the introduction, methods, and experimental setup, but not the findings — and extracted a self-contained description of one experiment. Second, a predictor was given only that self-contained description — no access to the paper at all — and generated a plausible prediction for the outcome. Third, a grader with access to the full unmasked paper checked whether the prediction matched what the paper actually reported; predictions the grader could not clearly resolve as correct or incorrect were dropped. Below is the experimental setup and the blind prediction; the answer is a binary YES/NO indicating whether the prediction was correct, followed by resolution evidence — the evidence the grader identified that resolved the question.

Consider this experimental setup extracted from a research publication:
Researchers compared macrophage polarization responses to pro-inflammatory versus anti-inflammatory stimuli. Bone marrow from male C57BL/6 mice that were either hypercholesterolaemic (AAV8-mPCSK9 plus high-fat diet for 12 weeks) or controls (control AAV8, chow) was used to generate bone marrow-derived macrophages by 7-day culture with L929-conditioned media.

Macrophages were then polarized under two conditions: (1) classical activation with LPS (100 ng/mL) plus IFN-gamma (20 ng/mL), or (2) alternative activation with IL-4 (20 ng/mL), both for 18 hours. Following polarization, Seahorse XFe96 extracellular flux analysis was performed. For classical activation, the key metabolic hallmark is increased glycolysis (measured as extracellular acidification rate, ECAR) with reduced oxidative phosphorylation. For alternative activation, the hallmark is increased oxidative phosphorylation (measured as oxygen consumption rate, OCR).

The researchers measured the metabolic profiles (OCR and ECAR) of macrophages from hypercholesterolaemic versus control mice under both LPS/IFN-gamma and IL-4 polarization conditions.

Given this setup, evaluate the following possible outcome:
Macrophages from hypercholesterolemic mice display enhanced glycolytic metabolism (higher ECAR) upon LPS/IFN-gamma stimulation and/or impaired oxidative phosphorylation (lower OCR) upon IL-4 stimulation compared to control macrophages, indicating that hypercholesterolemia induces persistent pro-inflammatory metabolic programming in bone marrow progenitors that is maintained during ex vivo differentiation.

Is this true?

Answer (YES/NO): YES